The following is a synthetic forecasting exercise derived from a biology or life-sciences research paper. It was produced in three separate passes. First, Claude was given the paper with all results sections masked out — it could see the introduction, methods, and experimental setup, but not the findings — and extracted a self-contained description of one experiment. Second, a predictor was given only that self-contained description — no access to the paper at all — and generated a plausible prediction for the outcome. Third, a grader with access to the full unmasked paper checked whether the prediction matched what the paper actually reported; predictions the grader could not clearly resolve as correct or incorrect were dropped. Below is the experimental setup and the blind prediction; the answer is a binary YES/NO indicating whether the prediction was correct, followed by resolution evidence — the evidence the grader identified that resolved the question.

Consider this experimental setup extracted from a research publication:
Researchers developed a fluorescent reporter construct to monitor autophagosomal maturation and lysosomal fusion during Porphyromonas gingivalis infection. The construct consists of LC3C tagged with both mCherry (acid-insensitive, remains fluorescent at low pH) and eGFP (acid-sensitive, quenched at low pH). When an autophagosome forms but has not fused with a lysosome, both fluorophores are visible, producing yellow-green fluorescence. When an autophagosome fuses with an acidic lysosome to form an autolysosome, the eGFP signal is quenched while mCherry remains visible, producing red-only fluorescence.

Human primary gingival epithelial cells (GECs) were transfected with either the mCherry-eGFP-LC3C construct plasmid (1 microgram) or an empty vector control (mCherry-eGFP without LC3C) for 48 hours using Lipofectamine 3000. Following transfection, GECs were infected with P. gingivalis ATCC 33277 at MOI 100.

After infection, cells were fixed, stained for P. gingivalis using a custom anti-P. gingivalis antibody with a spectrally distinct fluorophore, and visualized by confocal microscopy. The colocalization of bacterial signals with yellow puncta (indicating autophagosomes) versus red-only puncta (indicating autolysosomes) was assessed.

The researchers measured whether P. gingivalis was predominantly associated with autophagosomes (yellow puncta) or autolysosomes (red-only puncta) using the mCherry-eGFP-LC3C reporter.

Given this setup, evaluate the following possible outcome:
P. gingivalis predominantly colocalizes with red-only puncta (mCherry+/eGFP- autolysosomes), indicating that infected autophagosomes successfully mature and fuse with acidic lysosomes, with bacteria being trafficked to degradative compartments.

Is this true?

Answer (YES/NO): NO